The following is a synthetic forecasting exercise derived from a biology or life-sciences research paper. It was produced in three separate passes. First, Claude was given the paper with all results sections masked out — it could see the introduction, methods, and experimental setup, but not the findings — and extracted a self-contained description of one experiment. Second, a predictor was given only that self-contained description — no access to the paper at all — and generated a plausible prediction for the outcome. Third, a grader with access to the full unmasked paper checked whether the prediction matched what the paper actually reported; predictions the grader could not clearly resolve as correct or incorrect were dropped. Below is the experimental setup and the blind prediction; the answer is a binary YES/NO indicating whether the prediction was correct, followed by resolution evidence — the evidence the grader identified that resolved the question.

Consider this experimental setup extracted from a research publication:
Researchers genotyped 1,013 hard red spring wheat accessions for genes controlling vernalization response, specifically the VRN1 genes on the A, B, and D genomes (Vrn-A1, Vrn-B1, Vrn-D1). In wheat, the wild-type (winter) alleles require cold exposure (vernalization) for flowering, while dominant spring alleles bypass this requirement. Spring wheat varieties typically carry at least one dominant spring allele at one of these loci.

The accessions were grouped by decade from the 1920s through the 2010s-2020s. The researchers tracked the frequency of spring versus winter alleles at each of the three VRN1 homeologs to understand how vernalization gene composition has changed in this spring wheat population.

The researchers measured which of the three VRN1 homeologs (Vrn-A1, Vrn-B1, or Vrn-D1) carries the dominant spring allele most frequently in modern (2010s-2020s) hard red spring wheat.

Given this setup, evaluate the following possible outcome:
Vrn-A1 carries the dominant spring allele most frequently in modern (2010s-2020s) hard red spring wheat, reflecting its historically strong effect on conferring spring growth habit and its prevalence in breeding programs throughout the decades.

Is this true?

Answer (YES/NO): YES